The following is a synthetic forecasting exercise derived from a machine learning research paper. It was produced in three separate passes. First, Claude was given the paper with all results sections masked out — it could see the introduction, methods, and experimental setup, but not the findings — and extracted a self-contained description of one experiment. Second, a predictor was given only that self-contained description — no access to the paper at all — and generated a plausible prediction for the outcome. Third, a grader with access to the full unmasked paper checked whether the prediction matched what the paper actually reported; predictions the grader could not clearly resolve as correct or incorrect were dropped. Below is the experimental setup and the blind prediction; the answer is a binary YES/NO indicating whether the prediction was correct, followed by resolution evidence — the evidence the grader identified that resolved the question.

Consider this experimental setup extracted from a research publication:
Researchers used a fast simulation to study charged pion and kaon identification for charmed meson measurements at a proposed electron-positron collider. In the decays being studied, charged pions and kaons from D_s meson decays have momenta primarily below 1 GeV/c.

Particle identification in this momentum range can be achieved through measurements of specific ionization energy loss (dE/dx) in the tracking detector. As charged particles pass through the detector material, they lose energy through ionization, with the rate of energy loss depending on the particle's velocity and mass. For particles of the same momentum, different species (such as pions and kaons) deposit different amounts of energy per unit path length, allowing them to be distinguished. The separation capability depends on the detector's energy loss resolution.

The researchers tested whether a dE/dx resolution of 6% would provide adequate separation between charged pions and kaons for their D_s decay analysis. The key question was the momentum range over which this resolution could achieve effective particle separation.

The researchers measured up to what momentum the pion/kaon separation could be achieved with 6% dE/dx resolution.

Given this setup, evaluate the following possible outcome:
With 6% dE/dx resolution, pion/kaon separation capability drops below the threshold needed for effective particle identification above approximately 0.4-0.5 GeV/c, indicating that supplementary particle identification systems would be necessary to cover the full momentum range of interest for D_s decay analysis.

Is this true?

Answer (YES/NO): NO